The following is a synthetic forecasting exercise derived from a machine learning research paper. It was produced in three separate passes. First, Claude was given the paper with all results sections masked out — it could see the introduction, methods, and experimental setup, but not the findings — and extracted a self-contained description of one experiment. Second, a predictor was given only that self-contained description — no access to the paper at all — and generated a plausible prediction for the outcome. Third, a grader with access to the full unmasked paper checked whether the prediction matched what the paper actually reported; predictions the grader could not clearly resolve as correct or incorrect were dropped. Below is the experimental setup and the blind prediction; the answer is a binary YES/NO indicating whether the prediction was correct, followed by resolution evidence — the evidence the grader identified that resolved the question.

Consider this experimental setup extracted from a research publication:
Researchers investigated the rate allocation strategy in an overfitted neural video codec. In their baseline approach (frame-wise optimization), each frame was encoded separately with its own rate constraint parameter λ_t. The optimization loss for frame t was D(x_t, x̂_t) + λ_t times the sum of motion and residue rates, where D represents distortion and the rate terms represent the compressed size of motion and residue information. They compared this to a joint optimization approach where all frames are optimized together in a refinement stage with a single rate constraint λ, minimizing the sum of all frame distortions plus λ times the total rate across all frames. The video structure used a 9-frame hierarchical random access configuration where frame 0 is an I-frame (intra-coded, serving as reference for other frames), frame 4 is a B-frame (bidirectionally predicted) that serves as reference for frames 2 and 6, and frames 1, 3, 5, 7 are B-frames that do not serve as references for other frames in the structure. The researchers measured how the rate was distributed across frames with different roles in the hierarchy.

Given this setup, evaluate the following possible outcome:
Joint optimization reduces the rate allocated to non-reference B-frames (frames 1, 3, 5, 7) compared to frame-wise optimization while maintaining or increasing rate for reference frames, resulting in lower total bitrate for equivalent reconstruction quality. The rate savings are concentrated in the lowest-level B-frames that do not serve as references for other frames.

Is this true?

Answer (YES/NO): NO